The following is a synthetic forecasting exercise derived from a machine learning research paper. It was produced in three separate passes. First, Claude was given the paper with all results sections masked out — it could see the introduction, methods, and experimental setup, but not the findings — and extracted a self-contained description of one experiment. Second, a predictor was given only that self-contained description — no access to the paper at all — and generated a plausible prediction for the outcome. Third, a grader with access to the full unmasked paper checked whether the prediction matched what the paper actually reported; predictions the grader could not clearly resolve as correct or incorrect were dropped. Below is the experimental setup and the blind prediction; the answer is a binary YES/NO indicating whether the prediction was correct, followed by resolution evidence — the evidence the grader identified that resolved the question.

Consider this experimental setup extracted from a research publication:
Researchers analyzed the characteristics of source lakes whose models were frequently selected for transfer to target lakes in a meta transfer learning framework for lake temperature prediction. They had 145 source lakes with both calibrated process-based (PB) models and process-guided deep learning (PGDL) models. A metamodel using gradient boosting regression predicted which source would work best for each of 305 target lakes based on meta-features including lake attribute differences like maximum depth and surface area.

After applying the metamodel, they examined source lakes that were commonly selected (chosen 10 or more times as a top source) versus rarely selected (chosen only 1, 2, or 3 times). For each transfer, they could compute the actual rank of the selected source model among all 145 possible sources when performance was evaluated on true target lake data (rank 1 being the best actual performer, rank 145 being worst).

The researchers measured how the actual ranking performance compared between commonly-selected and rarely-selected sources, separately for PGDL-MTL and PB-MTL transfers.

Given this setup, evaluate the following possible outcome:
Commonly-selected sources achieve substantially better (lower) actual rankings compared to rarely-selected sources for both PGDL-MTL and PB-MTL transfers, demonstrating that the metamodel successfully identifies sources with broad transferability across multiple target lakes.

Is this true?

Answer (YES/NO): NO